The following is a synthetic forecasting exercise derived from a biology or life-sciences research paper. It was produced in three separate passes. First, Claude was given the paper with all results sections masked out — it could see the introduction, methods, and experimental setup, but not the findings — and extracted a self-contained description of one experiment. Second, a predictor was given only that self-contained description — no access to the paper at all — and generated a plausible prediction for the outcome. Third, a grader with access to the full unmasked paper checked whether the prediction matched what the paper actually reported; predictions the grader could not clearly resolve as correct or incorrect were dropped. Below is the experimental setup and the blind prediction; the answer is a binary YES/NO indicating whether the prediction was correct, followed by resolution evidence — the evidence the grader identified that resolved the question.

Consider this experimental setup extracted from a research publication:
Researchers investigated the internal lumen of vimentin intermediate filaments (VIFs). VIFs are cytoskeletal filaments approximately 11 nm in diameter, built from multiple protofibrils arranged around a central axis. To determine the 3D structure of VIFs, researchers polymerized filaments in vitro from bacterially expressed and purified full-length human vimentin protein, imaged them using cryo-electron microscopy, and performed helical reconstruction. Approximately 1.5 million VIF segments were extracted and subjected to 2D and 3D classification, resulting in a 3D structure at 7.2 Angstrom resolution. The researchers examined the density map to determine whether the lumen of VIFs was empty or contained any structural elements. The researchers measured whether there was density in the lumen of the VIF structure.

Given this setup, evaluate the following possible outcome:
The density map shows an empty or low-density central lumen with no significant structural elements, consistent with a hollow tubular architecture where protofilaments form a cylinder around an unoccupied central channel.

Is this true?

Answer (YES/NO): NO